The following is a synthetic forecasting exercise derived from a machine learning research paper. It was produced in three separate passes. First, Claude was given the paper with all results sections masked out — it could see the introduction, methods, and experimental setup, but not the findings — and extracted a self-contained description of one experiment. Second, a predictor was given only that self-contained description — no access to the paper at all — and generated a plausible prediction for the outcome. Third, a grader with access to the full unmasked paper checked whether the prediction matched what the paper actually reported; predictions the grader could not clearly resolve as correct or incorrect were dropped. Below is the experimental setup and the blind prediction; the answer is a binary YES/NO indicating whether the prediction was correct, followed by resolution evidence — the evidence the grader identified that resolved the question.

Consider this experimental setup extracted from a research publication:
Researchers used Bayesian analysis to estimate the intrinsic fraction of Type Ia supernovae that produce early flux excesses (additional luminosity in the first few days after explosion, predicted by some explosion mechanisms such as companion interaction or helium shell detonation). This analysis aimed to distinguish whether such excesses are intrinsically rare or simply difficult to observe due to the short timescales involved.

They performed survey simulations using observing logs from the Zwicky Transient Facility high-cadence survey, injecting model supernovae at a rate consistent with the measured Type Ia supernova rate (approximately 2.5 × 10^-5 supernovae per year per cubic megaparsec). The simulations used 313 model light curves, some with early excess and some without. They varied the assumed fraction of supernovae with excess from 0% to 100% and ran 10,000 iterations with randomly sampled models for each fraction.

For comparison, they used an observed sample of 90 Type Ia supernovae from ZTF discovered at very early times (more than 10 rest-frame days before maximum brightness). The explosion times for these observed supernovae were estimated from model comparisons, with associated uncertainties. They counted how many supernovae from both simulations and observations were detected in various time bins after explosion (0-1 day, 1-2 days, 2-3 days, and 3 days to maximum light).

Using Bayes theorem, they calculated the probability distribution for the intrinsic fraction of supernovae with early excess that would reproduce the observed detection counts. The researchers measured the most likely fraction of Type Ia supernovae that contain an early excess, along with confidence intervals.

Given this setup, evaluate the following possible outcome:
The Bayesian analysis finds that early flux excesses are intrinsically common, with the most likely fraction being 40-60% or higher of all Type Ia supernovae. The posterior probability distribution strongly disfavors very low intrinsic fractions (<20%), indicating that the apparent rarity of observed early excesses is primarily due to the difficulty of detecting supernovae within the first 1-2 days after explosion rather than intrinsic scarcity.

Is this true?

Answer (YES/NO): NO